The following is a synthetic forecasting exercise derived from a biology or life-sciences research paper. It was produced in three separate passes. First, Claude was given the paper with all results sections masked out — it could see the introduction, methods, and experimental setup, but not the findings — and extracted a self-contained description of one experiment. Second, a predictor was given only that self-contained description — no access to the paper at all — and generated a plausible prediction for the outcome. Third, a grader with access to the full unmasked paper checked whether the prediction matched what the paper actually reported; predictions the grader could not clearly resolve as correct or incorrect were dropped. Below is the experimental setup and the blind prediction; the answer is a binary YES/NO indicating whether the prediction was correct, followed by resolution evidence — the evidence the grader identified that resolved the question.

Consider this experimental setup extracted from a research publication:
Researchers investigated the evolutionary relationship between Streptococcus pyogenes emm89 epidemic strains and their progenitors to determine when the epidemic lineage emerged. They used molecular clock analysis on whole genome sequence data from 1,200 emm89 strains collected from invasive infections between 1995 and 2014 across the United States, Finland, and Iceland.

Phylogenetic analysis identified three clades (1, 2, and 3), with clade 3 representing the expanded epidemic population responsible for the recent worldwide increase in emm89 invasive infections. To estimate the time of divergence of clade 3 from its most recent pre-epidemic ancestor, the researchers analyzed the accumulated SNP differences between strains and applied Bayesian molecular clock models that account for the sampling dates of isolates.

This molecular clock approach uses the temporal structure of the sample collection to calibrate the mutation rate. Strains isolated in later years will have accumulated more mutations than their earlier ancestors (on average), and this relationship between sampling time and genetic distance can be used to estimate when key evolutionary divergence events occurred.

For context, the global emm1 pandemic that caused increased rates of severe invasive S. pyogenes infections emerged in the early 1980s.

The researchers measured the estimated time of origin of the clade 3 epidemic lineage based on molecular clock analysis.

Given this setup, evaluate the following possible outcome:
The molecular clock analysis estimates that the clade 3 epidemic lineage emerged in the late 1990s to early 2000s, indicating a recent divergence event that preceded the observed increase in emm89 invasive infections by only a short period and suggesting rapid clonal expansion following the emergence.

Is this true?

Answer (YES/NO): YES